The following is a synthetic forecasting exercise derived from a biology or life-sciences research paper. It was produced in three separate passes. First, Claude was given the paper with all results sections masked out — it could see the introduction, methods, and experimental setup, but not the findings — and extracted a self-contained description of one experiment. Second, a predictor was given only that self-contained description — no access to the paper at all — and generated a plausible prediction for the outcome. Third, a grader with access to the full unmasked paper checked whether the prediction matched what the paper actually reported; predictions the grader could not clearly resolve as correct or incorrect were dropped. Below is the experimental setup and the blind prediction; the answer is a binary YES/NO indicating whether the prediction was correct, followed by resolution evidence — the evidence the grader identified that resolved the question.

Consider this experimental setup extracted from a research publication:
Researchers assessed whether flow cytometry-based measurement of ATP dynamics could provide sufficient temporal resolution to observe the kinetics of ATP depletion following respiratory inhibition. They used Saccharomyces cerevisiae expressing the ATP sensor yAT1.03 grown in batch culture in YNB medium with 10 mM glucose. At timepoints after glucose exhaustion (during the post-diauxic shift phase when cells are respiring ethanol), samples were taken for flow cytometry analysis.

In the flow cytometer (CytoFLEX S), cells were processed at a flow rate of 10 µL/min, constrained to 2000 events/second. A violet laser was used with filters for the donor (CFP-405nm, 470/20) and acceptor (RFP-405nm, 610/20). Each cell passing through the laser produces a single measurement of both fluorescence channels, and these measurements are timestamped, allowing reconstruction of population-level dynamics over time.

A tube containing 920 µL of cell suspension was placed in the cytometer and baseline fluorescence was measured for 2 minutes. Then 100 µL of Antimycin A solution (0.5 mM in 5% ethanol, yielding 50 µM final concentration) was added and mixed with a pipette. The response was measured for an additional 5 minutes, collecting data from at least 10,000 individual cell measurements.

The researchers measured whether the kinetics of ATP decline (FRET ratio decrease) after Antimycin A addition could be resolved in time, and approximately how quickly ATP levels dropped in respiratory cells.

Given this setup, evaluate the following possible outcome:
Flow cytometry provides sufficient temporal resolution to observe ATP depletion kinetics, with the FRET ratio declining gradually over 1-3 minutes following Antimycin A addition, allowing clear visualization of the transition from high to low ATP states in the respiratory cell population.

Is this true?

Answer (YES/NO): YES